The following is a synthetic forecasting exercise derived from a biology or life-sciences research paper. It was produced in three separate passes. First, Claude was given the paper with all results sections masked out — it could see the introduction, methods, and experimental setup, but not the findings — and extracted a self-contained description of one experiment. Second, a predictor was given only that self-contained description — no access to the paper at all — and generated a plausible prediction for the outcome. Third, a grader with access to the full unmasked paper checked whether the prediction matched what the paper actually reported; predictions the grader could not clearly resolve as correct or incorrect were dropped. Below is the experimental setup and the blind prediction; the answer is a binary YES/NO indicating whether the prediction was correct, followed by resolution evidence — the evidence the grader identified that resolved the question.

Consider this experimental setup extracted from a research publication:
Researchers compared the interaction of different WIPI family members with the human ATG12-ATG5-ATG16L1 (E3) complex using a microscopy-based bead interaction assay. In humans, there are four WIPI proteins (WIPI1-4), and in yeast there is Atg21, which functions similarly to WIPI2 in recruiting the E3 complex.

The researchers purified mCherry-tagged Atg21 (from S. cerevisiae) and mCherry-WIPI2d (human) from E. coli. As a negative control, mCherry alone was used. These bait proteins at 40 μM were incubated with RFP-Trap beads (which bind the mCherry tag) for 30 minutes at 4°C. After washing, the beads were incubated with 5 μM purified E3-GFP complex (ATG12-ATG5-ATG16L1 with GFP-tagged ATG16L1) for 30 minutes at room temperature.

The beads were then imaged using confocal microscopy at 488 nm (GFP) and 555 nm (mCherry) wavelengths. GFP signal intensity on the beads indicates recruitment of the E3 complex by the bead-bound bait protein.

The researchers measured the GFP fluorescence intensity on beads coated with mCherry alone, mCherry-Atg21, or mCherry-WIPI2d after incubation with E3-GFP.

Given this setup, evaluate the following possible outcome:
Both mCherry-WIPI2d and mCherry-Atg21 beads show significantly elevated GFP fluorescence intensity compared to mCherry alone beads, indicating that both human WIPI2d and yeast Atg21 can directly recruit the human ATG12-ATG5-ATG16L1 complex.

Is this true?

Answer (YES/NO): YES